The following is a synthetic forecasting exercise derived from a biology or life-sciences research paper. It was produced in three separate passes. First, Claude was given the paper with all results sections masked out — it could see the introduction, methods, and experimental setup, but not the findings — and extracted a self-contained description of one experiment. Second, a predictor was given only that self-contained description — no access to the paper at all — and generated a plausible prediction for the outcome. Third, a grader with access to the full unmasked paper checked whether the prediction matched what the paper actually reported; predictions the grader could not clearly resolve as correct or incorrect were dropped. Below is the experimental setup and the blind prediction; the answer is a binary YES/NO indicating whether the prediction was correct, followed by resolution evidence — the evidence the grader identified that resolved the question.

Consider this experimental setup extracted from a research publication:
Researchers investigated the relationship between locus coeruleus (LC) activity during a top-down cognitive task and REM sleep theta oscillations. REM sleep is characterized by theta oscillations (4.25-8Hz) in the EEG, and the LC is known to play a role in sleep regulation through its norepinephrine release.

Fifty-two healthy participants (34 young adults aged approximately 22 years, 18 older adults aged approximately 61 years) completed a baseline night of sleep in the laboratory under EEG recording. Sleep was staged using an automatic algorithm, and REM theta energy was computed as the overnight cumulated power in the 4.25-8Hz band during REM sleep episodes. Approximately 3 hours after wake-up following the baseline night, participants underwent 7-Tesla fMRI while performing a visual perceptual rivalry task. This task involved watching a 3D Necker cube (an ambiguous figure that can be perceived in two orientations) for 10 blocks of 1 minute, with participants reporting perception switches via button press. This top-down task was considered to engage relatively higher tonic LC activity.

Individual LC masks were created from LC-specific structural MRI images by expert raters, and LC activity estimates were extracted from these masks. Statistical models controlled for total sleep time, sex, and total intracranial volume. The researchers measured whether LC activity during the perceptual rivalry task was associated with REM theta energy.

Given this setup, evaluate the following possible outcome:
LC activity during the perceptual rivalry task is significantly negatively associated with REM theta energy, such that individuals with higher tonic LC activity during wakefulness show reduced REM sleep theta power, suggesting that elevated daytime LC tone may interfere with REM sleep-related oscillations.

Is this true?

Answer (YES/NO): NO